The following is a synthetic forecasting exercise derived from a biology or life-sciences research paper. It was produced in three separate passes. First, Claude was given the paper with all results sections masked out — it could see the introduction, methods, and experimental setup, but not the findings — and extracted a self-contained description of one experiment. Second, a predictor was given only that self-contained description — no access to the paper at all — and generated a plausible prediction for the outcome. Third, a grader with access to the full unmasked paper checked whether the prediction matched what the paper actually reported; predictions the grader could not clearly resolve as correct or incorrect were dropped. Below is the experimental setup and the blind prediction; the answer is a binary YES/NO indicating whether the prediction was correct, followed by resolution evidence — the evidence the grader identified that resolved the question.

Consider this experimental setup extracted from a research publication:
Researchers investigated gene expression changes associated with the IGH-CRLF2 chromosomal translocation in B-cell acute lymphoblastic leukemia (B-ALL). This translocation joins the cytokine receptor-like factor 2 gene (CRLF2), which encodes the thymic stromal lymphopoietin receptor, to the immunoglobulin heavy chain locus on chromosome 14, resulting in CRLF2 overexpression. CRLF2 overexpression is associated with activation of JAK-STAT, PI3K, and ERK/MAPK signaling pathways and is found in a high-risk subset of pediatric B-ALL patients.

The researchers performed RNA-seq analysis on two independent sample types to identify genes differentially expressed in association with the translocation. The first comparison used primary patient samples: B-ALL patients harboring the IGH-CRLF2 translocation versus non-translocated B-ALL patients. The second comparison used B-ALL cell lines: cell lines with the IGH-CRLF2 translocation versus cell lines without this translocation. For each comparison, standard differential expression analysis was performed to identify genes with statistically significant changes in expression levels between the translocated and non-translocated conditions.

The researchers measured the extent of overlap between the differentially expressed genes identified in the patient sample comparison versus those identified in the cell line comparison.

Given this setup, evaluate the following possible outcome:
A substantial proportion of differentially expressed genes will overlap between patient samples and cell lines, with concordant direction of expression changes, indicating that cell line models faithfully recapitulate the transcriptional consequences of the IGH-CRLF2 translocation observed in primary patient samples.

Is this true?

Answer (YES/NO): NO